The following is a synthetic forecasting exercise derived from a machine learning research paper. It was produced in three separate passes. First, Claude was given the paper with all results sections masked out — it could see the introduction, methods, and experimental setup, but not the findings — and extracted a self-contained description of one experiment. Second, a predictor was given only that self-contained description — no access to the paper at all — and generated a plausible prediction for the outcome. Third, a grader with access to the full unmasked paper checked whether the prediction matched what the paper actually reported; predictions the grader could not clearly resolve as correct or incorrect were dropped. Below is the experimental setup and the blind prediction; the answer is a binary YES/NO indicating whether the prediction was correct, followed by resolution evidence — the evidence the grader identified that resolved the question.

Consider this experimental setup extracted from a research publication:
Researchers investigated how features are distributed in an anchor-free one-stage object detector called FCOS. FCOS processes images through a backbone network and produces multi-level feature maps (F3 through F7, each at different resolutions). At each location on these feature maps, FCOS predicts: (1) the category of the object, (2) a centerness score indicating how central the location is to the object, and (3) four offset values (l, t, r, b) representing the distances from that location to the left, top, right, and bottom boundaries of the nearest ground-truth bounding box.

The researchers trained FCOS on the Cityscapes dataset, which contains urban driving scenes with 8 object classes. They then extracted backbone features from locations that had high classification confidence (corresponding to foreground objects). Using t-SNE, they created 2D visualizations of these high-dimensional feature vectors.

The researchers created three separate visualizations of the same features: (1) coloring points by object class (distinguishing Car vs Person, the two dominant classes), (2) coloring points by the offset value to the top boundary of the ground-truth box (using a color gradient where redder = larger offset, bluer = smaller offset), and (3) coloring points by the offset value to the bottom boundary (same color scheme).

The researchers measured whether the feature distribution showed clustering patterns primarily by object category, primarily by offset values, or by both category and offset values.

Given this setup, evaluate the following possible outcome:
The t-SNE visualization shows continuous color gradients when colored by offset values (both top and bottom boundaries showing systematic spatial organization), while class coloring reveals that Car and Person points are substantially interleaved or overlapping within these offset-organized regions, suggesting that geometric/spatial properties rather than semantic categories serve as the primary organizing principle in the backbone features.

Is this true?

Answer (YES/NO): NO